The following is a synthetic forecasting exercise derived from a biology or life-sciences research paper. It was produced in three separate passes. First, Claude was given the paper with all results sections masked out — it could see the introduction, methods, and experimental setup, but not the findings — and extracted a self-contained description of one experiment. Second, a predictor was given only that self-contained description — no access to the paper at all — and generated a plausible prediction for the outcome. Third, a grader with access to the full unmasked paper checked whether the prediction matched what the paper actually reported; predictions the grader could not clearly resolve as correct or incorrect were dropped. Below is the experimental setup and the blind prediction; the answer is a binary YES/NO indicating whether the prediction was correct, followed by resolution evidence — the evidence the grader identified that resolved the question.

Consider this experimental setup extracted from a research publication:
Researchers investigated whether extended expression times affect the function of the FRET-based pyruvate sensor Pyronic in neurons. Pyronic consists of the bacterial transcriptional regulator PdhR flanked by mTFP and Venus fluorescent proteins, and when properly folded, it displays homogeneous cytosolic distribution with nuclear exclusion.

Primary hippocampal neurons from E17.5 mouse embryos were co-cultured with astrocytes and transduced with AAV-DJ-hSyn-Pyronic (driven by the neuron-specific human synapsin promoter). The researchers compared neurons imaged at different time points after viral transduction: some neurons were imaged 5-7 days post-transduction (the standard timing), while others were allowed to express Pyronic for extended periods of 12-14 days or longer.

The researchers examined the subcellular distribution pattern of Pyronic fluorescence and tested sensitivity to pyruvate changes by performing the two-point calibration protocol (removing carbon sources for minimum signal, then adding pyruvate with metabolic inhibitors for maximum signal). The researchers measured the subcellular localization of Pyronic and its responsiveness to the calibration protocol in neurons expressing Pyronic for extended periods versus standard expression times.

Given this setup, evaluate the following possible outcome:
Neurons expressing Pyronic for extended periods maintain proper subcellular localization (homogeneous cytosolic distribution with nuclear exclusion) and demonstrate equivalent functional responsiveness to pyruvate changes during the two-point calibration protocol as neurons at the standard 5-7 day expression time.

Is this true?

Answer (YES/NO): NO